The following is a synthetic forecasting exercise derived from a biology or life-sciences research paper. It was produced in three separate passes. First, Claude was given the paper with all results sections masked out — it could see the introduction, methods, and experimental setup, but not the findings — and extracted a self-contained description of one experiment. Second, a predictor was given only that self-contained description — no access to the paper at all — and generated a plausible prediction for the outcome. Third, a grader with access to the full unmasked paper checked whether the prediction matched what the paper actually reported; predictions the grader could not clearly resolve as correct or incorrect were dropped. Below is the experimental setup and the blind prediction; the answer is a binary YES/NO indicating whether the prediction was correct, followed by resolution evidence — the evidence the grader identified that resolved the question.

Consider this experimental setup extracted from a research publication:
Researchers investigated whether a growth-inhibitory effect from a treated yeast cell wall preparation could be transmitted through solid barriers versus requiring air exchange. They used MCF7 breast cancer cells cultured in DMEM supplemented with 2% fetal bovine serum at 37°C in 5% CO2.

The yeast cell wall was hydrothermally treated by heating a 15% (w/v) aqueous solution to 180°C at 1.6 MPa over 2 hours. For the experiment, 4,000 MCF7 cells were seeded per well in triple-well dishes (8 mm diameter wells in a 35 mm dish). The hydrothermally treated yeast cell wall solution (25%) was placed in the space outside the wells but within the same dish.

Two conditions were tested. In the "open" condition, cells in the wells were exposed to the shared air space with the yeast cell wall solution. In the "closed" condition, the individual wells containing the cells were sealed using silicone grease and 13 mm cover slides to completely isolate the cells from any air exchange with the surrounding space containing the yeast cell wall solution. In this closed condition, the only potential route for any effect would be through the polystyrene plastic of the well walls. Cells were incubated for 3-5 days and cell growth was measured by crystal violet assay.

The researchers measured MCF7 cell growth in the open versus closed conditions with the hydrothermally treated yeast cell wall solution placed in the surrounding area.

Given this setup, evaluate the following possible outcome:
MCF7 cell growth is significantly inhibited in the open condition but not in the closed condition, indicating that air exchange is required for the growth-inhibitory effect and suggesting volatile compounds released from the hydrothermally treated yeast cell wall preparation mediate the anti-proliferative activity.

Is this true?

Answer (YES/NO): NO